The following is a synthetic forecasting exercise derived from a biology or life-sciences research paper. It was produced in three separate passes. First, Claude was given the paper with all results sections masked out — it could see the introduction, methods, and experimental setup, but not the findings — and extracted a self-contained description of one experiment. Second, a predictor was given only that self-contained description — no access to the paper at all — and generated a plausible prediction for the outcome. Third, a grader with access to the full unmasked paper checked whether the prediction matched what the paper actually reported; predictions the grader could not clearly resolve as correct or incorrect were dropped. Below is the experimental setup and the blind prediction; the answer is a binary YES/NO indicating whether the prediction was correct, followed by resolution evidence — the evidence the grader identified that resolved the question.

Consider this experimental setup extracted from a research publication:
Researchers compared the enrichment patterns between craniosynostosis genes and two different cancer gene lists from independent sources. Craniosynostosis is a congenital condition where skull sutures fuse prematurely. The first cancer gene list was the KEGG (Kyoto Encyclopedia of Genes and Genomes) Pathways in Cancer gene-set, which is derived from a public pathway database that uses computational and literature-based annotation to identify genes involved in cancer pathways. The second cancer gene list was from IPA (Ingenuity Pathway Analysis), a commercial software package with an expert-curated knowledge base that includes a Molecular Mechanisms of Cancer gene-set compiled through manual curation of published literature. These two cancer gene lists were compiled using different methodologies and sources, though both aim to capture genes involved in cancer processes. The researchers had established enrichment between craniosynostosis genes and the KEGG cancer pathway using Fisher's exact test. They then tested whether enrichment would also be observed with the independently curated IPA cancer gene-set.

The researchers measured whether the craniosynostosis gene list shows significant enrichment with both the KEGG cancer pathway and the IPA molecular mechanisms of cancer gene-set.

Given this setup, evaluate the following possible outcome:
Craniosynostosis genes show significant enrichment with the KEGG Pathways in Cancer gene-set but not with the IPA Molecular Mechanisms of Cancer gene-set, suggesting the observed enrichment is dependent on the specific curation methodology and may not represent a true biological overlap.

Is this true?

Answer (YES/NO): NO